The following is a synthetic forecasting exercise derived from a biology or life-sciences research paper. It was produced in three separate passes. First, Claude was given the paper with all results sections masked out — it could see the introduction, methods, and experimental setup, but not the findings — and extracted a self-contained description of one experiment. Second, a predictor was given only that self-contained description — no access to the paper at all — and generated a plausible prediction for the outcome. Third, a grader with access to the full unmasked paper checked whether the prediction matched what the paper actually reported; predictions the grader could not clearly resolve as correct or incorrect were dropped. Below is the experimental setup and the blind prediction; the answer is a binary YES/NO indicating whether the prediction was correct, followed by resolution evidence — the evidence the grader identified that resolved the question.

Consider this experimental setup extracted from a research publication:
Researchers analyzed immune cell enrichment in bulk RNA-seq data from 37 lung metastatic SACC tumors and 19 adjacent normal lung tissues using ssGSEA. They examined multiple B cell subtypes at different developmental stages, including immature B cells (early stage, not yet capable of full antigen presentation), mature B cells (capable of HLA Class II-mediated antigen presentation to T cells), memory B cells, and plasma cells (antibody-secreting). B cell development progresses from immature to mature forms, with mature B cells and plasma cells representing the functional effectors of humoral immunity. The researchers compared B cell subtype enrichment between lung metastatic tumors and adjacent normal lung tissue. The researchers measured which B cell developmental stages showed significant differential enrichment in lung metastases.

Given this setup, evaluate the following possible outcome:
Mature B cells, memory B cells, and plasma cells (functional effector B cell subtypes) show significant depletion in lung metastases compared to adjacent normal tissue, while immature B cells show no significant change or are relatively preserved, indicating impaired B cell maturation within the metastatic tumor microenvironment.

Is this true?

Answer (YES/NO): NO